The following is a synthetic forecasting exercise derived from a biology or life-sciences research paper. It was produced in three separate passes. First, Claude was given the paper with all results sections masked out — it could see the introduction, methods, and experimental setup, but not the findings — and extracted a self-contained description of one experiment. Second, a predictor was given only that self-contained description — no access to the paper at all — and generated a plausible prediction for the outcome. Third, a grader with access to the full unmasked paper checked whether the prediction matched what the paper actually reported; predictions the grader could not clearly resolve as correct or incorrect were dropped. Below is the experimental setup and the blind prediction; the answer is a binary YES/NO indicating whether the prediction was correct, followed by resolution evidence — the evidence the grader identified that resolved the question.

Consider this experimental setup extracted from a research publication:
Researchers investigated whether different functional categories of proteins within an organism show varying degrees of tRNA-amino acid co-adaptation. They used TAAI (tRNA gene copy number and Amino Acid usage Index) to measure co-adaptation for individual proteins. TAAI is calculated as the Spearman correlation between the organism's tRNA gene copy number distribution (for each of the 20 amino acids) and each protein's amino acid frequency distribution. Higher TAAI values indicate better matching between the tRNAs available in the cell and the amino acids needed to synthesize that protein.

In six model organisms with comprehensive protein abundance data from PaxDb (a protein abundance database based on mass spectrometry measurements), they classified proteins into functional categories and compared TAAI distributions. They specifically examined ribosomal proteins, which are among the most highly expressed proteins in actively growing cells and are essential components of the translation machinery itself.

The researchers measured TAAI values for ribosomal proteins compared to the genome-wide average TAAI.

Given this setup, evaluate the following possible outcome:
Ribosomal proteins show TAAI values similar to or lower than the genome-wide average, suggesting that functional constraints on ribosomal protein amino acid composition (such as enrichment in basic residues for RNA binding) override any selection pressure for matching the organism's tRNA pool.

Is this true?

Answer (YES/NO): NO